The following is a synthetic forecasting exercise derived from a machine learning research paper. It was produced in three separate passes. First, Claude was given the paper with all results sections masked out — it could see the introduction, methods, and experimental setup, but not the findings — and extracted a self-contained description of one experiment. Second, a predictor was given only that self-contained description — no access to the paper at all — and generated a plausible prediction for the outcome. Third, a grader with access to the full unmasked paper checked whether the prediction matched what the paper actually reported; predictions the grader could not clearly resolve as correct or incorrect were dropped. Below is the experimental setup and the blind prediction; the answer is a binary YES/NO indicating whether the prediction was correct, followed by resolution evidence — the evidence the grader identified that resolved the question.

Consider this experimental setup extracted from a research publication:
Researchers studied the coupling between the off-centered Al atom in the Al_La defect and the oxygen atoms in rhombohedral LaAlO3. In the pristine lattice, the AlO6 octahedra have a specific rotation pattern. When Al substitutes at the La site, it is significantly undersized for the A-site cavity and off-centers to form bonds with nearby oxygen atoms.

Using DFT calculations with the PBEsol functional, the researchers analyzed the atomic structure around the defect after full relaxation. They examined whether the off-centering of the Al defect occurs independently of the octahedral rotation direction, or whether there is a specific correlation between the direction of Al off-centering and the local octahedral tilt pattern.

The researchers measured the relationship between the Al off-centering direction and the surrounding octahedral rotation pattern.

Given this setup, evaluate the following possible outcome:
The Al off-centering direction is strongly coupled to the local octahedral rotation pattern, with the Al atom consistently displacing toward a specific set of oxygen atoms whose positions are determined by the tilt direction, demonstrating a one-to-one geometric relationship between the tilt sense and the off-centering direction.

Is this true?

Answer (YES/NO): YES